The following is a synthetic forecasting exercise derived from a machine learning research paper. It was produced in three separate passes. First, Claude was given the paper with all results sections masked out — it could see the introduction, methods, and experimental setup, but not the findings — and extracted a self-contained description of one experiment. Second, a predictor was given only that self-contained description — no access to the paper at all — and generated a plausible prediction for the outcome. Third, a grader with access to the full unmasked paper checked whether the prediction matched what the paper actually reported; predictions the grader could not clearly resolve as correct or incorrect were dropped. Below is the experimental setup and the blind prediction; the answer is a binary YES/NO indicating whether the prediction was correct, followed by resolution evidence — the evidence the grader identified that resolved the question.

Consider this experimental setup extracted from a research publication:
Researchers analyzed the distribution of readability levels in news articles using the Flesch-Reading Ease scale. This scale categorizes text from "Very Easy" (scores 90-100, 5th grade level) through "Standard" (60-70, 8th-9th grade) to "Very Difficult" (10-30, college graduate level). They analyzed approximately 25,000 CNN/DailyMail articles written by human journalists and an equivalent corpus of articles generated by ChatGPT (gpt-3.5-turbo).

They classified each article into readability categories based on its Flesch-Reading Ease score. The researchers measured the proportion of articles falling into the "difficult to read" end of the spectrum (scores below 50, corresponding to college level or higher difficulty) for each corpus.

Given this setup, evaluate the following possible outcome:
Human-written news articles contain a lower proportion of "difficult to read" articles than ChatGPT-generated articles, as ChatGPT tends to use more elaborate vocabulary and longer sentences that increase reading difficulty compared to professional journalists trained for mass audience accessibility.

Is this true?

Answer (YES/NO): NO